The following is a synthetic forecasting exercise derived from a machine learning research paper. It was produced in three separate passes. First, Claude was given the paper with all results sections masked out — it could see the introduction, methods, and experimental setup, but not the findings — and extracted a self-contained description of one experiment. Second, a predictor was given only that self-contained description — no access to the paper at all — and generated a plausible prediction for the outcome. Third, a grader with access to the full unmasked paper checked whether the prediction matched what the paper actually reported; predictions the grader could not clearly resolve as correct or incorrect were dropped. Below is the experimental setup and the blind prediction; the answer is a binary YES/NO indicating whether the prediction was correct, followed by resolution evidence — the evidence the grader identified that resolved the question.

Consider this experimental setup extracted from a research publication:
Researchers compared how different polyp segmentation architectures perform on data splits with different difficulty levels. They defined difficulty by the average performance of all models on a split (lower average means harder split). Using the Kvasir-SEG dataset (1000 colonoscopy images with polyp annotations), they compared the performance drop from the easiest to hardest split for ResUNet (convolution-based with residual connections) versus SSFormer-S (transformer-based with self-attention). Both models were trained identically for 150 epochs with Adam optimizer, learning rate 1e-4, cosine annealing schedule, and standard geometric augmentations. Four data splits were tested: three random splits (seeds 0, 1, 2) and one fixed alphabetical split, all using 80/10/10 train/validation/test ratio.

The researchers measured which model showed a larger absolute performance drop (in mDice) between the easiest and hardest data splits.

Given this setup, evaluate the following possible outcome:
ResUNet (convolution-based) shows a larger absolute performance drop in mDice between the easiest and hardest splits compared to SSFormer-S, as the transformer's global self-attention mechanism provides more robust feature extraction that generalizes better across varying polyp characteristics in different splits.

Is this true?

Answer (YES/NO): YES